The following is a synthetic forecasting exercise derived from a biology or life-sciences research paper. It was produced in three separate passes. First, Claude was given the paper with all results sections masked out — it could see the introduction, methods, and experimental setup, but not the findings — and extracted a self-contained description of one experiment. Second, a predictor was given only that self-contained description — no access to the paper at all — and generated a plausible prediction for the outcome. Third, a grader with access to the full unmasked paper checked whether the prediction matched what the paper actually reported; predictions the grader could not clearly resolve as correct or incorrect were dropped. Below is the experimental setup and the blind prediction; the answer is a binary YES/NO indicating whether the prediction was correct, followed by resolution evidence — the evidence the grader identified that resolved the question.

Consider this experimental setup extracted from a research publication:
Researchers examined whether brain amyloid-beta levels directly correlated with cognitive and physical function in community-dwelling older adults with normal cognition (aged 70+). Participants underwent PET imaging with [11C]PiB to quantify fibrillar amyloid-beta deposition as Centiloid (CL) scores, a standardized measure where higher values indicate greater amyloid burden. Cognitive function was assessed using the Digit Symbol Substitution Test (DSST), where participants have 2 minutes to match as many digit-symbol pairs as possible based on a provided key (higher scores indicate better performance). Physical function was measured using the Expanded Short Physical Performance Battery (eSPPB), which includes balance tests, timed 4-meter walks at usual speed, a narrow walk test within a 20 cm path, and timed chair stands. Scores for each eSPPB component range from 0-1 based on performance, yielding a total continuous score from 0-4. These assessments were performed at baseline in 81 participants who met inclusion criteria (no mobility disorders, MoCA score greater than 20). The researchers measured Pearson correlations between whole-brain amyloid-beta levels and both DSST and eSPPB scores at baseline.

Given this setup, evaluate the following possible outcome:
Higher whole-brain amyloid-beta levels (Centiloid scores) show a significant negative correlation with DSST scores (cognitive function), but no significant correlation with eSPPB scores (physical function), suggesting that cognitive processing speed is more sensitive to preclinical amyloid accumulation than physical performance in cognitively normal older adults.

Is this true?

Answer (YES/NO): NO